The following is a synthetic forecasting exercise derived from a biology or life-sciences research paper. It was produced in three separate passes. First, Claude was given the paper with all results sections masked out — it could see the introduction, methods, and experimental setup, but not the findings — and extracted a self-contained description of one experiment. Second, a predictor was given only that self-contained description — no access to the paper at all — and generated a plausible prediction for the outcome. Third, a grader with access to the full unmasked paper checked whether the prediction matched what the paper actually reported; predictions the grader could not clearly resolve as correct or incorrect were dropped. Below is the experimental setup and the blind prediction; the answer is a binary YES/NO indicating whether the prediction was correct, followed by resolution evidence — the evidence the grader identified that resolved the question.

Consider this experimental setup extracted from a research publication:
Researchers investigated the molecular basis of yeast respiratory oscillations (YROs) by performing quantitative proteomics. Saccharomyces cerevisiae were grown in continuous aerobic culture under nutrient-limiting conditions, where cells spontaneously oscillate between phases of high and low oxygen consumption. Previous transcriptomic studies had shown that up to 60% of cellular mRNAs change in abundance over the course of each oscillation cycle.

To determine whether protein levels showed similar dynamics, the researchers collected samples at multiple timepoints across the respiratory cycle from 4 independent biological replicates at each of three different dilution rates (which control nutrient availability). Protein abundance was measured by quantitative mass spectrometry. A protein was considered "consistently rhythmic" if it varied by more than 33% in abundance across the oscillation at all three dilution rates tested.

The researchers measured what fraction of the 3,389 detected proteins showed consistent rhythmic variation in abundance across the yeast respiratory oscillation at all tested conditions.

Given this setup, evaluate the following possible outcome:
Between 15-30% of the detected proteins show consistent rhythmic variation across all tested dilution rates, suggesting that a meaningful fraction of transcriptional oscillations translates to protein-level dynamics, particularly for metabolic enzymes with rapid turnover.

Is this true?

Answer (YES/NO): NO